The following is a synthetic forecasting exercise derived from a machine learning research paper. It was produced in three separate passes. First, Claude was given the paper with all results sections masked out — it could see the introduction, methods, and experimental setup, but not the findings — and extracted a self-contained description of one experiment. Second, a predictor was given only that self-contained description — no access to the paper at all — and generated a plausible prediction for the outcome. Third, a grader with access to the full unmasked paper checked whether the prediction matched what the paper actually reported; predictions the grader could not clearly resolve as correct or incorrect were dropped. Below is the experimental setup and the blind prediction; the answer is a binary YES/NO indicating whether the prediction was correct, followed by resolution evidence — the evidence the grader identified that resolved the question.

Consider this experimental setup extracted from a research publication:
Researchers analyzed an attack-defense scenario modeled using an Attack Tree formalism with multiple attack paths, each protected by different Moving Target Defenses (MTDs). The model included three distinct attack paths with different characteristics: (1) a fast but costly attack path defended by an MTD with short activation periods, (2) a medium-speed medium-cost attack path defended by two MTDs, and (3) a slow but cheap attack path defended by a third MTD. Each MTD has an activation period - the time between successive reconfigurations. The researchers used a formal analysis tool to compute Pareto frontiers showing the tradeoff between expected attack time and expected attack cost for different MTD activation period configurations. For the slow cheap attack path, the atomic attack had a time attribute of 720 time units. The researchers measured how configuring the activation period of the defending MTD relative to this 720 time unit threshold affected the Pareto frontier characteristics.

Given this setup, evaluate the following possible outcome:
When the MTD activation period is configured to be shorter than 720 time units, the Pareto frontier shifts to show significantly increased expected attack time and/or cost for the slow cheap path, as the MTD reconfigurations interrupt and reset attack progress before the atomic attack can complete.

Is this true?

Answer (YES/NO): YES